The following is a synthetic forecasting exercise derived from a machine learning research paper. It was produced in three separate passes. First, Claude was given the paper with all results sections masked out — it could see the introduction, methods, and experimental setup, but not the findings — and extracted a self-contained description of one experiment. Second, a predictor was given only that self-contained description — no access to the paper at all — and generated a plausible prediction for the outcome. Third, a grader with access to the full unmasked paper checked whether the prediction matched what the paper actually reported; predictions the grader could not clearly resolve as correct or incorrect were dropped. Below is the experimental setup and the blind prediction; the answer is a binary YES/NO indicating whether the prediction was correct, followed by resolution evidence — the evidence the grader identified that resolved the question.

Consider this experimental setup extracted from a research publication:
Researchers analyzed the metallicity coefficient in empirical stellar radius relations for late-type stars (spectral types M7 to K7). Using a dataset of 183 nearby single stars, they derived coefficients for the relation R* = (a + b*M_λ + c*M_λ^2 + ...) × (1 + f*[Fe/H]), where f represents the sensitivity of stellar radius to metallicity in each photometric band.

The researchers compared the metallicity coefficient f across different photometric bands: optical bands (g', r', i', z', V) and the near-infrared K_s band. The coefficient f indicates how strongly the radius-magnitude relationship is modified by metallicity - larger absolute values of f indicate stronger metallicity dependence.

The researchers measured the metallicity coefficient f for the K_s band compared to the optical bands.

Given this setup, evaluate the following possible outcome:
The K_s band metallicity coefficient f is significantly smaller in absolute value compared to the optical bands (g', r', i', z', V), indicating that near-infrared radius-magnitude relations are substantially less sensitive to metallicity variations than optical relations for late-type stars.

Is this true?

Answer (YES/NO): YES